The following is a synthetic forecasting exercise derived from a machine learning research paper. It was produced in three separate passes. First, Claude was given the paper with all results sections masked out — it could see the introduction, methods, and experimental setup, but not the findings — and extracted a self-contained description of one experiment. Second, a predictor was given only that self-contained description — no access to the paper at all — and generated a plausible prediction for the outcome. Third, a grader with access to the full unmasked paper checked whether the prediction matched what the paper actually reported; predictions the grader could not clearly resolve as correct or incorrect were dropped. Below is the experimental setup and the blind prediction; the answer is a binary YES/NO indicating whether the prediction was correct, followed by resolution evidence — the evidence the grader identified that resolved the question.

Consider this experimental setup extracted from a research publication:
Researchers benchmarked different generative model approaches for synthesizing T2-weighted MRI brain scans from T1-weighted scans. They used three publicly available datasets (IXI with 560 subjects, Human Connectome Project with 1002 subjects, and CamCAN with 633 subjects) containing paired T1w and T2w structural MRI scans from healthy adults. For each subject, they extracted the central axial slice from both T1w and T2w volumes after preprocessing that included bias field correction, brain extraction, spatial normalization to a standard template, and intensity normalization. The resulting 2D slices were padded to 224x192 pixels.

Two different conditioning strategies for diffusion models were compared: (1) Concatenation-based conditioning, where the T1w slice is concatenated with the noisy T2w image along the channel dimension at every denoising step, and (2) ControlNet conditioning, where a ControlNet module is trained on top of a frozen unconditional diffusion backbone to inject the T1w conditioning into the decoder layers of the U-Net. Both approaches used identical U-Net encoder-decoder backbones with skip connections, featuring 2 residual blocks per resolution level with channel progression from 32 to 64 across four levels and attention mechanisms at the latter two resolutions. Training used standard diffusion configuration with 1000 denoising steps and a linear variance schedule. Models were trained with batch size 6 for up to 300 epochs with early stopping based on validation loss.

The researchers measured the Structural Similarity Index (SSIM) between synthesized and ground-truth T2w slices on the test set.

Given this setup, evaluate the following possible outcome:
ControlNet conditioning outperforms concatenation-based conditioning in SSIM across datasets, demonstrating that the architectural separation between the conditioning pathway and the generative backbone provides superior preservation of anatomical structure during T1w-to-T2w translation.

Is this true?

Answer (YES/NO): NO